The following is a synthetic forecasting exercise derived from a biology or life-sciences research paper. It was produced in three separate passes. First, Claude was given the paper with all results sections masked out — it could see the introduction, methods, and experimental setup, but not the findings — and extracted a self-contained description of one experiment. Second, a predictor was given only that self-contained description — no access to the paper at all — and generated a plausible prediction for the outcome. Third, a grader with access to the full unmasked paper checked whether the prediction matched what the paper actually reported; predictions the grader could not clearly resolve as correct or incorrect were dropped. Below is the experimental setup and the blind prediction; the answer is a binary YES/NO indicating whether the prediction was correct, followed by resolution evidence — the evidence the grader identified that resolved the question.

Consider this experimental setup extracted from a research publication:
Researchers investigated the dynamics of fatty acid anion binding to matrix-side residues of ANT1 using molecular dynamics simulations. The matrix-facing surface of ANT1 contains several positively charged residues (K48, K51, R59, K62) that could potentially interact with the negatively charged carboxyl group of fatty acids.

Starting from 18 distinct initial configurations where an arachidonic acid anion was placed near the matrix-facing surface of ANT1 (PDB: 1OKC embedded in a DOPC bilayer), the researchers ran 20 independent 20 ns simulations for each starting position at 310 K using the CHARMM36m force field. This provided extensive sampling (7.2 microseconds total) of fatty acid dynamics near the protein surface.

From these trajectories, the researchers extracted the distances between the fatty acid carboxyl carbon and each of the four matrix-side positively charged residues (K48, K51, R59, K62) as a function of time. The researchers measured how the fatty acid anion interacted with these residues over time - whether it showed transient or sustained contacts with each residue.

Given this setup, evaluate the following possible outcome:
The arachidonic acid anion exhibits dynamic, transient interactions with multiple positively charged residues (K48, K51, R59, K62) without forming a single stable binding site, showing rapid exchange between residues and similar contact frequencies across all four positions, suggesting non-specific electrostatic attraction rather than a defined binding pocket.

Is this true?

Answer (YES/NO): NO